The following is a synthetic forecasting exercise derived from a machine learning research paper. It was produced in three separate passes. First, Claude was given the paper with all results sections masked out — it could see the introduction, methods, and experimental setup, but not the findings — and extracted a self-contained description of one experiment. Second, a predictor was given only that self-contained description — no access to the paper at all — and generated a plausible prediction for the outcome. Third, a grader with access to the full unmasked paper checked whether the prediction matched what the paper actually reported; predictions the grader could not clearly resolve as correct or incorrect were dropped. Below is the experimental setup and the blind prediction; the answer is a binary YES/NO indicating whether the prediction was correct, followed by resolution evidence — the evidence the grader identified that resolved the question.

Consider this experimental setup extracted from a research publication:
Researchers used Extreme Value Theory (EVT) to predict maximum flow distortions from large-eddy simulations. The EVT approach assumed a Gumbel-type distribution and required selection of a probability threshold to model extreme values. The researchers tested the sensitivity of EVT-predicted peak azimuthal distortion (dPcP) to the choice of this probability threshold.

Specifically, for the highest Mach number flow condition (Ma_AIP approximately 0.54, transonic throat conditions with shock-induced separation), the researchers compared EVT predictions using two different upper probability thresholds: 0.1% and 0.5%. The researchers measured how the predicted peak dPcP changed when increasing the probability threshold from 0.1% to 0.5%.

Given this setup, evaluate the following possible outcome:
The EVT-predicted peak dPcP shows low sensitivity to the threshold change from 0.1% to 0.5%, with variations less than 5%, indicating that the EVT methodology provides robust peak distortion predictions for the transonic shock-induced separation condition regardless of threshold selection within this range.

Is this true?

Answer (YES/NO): NO